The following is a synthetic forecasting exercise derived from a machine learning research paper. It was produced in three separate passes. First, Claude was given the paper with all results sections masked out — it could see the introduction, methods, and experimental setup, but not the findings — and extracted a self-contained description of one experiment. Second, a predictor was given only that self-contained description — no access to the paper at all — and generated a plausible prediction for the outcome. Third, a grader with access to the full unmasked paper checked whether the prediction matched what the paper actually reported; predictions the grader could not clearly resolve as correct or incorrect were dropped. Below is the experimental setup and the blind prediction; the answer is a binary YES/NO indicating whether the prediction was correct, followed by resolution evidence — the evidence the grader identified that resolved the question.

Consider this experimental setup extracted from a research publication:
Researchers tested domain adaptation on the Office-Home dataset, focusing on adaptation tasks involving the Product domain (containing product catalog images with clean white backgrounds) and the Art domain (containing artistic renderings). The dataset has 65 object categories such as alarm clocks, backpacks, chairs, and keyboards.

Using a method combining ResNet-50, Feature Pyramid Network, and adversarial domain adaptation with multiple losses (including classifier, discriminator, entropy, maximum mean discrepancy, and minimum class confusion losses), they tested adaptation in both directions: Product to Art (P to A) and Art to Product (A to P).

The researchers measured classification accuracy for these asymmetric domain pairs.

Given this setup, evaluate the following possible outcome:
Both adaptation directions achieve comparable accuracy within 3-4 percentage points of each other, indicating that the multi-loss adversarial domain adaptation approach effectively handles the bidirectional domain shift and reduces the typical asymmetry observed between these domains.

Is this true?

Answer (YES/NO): NO